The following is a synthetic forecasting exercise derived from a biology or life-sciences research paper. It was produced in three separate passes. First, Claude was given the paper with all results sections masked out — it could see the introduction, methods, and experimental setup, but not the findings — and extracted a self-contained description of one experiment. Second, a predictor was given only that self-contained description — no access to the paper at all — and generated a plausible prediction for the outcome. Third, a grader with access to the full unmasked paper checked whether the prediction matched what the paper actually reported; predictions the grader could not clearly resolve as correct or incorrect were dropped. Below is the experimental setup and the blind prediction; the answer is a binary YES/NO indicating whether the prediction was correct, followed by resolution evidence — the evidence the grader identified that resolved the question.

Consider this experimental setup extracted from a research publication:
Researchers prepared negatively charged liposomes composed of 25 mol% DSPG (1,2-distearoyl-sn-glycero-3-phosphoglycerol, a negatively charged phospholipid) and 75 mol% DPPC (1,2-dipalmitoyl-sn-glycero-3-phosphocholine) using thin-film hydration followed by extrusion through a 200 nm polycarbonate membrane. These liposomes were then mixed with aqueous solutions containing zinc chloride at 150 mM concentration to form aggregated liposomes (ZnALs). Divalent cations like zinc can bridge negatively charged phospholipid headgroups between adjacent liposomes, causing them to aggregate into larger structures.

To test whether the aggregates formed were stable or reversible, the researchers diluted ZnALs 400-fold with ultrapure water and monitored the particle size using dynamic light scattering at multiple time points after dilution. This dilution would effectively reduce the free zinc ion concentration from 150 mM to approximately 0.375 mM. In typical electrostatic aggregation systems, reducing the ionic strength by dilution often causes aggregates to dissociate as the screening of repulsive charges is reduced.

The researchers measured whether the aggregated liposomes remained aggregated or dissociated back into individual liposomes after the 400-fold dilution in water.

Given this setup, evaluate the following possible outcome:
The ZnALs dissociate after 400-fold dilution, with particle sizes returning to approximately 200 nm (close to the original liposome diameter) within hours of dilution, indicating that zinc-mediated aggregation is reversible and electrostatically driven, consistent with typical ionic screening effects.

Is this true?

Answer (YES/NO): NO